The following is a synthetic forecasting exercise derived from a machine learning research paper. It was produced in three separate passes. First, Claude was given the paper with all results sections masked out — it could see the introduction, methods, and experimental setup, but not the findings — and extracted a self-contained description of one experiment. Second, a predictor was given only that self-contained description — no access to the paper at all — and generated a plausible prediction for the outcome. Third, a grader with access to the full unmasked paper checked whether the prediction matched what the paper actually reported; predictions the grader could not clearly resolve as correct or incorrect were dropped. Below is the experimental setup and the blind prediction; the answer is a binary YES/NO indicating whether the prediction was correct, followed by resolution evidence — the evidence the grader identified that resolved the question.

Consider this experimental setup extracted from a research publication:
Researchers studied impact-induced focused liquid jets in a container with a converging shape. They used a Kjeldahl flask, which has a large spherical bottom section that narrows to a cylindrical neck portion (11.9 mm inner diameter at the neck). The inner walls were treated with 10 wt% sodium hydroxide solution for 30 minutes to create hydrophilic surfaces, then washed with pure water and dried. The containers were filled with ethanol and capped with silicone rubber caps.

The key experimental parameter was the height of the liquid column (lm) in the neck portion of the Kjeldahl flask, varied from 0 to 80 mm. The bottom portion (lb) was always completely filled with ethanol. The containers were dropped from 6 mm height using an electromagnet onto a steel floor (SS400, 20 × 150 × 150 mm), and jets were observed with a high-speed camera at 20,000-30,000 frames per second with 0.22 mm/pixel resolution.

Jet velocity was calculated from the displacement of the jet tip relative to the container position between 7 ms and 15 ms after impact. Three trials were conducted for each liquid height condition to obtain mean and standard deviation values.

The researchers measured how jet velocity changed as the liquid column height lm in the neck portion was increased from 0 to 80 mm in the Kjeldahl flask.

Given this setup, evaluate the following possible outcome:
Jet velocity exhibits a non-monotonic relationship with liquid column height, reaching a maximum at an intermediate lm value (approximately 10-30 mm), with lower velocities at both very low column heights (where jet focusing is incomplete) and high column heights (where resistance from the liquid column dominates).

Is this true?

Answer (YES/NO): NO